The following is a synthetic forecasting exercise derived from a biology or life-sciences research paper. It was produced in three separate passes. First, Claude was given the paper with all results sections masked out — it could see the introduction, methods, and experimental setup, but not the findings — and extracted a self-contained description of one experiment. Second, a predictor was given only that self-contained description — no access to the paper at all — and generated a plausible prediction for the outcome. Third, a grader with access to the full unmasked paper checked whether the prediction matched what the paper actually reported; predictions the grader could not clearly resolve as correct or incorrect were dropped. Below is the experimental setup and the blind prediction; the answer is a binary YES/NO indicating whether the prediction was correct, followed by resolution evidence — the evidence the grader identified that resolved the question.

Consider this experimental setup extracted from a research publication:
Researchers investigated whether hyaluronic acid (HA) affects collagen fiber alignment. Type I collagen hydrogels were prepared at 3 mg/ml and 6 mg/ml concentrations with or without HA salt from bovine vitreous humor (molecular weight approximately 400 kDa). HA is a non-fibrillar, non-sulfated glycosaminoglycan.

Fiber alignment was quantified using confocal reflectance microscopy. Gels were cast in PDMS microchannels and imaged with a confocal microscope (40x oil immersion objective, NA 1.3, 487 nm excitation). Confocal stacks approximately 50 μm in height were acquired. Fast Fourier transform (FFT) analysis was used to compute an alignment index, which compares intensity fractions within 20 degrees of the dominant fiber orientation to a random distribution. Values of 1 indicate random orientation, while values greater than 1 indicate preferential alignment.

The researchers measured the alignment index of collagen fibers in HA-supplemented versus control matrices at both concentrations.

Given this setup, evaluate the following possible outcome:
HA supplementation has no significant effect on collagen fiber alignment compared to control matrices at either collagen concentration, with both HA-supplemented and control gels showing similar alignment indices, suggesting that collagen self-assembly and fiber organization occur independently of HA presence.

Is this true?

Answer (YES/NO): YES